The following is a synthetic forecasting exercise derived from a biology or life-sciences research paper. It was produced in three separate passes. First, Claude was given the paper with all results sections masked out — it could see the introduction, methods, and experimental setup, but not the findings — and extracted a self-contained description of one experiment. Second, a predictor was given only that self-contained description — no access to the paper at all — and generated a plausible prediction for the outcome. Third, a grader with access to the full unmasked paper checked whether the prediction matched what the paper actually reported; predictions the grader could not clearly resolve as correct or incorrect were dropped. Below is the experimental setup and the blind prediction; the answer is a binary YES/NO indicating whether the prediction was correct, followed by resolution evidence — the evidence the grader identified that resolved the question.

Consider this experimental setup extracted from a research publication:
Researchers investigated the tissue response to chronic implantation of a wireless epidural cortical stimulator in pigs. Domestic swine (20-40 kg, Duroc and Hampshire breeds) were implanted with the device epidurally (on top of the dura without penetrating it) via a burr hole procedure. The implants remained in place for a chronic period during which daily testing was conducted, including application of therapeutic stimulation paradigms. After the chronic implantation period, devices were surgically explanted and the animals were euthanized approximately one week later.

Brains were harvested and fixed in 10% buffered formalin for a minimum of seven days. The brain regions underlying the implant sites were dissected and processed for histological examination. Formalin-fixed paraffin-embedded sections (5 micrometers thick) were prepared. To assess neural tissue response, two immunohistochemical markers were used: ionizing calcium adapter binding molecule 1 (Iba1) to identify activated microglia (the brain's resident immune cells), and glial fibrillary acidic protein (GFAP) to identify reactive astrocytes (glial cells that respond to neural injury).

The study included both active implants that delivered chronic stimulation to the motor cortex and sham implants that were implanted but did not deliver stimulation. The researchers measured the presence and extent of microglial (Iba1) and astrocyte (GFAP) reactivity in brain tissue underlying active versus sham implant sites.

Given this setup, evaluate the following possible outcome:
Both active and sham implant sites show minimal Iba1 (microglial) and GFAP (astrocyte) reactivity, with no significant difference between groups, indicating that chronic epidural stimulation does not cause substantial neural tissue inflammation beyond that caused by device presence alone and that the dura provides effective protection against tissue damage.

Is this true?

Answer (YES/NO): YES